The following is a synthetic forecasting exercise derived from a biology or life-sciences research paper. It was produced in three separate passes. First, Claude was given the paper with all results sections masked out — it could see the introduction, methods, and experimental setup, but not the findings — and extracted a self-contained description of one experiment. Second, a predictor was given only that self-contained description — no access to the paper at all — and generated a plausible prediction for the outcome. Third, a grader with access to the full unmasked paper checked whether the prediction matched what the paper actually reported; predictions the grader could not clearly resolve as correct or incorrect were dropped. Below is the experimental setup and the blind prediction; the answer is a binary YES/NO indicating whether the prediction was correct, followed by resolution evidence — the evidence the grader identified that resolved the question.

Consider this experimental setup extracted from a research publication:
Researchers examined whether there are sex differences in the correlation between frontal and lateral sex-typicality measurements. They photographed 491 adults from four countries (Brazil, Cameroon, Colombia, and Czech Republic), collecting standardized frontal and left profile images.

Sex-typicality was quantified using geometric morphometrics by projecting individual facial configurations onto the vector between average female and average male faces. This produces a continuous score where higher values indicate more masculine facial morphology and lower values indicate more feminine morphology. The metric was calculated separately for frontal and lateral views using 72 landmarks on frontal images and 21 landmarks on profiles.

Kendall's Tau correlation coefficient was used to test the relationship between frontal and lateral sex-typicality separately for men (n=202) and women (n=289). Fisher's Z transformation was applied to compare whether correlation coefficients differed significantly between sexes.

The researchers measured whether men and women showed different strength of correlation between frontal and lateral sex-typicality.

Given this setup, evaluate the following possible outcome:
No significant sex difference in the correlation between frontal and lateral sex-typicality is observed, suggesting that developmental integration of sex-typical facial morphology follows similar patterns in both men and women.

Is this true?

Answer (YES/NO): YES